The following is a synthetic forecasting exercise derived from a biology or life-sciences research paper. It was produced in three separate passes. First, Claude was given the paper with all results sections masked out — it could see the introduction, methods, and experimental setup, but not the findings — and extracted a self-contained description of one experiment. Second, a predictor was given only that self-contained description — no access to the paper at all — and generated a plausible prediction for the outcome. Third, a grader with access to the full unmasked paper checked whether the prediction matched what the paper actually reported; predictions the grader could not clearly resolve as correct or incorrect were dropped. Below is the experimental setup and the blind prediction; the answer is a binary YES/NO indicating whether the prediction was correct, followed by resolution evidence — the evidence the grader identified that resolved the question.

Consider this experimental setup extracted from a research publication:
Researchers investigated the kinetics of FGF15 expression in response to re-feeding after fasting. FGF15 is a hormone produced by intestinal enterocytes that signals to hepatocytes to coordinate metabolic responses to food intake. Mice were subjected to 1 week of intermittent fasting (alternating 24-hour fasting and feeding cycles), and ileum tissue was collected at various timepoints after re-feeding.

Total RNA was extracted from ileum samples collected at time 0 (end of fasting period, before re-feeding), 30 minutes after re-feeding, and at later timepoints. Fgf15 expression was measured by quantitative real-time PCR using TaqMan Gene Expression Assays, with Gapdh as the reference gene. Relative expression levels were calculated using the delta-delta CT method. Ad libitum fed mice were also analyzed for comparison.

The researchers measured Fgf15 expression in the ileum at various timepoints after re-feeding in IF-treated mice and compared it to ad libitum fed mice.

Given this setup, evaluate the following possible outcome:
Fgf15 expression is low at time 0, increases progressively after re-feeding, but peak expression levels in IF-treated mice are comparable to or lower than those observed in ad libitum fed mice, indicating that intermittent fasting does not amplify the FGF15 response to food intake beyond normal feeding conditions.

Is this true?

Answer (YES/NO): NO